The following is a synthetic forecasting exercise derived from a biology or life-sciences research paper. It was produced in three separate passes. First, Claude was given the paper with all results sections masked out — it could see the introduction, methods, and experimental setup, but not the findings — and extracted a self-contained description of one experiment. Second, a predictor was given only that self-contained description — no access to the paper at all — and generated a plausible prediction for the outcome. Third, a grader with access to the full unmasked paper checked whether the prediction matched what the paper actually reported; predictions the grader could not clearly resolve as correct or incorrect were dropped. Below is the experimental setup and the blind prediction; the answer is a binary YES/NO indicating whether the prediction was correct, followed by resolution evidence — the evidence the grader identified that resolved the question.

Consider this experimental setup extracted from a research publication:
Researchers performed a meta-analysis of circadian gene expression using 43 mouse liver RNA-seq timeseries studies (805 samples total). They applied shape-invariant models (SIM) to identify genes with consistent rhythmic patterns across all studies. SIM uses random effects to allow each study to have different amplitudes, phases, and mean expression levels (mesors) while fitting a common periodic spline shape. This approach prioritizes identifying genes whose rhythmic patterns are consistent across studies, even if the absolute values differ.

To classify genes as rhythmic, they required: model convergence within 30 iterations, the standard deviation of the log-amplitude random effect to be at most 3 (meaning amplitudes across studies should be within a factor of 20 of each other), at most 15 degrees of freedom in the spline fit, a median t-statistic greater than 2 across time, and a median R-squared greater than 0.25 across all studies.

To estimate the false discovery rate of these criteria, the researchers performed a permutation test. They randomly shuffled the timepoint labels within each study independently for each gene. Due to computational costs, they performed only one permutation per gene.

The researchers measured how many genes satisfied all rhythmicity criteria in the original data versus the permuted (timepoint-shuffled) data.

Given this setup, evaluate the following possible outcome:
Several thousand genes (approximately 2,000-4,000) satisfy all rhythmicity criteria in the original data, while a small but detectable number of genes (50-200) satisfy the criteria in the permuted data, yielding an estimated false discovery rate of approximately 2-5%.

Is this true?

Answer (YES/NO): NO